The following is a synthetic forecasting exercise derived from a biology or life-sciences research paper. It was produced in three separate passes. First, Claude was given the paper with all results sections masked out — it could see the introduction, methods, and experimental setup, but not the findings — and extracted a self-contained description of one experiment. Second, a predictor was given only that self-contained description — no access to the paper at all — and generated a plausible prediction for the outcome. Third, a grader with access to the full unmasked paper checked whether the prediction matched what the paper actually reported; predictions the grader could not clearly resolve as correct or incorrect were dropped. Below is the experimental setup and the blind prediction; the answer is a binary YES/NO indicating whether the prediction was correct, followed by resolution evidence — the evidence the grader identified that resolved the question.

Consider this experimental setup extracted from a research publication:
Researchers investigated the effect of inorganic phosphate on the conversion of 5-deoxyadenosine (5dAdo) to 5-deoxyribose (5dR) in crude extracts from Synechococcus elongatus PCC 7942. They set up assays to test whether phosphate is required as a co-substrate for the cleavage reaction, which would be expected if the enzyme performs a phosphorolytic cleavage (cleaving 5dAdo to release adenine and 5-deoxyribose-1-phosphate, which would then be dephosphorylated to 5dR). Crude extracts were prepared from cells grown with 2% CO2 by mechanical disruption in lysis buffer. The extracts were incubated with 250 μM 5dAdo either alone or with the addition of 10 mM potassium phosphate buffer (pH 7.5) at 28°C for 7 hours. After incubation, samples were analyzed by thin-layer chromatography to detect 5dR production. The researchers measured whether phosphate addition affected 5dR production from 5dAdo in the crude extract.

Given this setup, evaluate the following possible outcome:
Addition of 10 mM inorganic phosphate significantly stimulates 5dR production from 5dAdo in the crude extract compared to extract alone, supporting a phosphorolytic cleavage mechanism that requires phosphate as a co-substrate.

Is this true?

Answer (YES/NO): NO